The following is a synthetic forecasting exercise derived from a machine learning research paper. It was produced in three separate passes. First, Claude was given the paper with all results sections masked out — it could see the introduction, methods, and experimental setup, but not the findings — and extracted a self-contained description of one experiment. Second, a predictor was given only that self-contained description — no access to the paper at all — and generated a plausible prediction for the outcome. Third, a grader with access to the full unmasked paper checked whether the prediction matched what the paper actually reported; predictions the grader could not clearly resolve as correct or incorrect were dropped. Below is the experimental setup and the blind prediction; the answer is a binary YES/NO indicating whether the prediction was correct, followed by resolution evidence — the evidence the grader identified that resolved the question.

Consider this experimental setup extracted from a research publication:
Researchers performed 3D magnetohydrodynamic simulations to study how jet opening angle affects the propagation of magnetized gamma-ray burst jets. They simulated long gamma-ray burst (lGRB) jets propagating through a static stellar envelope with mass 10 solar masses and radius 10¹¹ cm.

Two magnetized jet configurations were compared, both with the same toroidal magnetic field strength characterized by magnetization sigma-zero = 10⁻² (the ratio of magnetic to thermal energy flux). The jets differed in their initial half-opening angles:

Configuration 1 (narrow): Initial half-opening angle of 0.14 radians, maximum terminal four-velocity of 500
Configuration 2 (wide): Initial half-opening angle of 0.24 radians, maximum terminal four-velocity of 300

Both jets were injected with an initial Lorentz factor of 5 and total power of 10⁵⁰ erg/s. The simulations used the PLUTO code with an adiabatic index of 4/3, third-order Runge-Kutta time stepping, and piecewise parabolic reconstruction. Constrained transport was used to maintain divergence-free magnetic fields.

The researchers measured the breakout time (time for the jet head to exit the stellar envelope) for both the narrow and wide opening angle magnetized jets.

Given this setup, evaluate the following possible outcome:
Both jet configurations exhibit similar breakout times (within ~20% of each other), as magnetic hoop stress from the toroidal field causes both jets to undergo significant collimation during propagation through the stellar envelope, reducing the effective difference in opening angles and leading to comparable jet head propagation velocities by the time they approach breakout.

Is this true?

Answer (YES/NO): NO